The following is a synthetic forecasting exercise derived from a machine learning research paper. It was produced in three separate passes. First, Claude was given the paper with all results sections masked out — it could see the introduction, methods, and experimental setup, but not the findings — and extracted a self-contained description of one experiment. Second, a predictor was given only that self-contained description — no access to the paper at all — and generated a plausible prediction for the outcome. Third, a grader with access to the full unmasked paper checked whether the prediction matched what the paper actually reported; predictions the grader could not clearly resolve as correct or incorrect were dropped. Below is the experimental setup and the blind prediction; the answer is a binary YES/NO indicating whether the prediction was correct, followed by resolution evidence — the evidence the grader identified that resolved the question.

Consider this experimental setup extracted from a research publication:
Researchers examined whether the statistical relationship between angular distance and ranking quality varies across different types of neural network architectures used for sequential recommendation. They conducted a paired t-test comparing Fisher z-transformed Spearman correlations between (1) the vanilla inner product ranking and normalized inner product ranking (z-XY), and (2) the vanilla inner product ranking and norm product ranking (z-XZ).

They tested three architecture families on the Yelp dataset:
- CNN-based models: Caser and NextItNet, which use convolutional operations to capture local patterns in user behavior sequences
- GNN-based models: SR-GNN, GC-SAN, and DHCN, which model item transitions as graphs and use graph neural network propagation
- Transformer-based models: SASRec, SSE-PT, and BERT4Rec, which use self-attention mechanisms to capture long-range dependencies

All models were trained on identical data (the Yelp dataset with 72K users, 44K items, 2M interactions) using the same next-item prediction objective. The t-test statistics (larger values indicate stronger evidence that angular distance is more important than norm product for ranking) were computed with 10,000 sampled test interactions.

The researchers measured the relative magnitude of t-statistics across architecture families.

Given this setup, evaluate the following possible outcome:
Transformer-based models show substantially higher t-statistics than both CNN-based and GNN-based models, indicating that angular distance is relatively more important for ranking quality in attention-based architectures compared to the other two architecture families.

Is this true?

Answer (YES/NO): NO